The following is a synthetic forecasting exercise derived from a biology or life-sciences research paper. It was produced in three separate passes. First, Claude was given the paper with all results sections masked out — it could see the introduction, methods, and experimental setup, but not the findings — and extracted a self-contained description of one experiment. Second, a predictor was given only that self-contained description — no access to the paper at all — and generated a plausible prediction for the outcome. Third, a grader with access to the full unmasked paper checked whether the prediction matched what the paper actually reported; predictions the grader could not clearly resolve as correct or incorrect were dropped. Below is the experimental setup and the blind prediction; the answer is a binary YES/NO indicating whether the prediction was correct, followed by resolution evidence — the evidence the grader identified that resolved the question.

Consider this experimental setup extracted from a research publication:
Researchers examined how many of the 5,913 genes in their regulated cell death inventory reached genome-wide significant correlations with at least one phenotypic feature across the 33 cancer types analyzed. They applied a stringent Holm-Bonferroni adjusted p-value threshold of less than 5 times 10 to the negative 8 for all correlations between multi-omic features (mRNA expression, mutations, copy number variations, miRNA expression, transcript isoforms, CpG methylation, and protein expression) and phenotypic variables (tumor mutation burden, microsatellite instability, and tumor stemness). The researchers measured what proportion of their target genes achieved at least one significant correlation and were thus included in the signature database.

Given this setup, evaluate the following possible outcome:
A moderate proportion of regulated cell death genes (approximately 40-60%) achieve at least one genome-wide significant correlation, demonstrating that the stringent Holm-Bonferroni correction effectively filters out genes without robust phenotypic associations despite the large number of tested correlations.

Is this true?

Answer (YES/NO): NO